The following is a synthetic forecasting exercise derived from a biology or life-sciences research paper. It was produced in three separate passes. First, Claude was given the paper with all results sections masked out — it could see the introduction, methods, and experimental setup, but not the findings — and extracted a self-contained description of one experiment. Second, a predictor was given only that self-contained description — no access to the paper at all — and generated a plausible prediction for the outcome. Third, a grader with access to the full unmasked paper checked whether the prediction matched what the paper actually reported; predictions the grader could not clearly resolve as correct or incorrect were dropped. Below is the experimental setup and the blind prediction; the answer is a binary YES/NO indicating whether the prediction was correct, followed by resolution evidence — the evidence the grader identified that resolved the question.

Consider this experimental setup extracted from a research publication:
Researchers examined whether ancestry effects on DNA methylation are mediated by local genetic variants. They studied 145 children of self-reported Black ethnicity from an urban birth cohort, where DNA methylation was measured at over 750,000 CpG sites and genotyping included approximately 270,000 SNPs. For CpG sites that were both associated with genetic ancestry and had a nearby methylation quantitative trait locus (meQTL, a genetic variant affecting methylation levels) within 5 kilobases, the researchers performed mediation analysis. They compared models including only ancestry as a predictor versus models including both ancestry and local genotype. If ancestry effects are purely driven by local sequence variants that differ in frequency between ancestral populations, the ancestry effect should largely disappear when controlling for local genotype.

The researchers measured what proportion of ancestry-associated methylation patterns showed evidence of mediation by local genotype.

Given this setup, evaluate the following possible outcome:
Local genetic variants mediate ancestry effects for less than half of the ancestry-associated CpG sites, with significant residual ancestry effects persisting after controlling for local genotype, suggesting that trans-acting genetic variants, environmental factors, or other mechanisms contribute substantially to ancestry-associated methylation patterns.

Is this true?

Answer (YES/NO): YES